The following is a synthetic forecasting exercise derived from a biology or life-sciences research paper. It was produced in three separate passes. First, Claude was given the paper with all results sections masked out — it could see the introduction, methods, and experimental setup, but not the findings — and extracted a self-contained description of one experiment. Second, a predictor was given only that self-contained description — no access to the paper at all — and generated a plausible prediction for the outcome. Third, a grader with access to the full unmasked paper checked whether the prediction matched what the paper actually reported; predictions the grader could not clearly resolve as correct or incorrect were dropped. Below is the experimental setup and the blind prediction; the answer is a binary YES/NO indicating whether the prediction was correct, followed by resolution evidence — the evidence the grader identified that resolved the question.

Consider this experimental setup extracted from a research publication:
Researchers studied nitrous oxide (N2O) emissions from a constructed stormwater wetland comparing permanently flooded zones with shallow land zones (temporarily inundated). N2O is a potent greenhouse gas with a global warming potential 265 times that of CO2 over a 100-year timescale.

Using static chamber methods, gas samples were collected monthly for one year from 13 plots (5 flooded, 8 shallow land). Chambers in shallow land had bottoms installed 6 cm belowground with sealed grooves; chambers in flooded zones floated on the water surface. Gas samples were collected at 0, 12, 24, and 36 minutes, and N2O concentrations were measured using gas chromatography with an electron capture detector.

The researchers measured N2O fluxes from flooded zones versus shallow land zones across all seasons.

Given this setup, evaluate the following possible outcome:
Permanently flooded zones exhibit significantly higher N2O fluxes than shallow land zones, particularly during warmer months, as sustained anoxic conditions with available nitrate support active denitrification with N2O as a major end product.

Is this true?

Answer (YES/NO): NO